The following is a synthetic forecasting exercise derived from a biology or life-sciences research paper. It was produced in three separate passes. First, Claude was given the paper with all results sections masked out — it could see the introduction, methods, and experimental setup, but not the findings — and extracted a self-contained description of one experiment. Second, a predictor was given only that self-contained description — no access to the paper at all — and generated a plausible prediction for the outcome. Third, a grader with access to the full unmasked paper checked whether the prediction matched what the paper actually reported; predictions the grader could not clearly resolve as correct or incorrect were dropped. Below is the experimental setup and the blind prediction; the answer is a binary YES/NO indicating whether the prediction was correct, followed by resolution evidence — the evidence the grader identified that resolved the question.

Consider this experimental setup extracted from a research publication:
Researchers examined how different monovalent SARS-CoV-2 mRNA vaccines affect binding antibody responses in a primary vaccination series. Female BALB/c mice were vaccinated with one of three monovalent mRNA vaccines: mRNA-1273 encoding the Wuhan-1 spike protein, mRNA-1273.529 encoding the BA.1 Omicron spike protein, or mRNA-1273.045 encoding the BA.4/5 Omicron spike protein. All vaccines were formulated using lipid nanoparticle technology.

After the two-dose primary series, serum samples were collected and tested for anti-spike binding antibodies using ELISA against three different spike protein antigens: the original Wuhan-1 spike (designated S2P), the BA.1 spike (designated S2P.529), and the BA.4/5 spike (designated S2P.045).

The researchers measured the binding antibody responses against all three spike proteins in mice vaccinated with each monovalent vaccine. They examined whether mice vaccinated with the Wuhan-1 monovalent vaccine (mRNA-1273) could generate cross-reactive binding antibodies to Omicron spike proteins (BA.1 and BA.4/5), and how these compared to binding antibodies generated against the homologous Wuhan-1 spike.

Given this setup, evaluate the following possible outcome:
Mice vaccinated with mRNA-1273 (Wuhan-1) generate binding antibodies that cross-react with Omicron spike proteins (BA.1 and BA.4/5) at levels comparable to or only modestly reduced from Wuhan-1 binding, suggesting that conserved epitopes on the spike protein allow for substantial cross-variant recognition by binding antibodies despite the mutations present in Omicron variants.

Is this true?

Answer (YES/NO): YES